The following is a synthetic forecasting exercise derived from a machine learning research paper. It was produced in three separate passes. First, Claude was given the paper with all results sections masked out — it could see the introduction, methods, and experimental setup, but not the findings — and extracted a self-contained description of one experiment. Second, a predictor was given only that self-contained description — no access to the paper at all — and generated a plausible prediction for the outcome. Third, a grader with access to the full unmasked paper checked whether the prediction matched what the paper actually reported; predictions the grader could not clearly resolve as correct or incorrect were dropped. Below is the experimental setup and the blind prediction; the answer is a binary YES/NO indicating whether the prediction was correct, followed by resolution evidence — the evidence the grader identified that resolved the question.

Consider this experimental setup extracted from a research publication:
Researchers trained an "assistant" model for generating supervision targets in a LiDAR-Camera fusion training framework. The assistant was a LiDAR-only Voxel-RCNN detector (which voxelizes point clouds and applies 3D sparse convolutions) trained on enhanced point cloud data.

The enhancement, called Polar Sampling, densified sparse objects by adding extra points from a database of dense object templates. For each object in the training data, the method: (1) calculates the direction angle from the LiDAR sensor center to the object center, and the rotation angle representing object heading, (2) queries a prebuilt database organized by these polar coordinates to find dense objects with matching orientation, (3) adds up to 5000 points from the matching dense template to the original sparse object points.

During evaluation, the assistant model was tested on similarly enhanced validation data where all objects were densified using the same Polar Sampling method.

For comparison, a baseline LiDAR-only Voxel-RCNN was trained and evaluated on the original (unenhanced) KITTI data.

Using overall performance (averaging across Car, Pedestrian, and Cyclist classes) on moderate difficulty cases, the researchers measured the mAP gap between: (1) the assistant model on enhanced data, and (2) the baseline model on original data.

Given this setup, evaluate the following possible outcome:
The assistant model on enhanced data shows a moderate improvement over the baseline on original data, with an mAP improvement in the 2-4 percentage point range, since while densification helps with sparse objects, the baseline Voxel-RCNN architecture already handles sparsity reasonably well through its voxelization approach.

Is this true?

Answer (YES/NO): NO